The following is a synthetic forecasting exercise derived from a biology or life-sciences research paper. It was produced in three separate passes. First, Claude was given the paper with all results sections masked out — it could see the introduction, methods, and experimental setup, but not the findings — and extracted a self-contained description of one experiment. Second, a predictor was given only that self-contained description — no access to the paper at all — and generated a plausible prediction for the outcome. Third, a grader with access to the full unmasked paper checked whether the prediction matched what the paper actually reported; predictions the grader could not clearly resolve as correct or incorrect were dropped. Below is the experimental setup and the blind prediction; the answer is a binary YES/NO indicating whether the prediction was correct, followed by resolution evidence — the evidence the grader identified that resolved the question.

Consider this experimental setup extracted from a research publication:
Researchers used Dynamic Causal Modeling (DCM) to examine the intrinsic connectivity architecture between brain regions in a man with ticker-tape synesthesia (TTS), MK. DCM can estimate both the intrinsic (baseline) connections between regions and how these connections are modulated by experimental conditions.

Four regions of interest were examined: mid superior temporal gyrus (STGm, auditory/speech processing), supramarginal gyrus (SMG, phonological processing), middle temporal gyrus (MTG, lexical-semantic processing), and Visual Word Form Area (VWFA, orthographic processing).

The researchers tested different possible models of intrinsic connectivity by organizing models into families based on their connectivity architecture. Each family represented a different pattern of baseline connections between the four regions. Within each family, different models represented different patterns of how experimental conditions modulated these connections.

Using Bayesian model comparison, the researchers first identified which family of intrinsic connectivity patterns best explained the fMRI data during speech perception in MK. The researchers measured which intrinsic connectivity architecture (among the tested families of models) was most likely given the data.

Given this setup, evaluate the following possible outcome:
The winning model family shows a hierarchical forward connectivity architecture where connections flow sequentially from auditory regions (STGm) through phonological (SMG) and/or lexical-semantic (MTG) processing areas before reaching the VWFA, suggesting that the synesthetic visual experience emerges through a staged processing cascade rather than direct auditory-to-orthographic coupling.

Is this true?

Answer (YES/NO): YES